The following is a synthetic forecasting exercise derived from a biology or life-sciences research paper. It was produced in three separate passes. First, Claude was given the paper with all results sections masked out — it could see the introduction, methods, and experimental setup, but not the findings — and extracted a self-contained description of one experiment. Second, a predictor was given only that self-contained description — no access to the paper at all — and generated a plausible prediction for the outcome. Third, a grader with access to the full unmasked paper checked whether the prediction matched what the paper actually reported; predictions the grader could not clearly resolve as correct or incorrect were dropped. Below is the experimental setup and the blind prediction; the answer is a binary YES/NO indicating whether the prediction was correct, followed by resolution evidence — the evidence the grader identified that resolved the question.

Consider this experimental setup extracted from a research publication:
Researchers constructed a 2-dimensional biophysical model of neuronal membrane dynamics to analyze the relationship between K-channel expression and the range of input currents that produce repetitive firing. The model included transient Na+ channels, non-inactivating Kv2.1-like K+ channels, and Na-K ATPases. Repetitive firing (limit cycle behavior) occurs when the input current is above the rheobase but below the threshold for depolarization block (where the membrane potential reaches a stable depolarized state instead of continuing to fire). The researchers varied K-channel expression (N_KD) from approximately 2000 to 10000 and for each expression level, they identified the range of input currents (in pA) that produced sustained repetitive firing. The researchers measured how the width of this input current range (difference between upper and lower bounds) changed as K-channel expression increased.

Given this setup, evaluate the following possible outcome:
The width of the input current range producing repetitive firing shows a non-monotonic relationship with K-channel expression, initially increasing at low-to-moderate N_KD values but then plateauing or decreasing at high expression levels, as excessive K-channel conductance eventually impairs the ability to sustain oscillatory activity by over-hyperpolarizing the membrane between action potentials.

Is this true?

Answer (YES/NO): NO